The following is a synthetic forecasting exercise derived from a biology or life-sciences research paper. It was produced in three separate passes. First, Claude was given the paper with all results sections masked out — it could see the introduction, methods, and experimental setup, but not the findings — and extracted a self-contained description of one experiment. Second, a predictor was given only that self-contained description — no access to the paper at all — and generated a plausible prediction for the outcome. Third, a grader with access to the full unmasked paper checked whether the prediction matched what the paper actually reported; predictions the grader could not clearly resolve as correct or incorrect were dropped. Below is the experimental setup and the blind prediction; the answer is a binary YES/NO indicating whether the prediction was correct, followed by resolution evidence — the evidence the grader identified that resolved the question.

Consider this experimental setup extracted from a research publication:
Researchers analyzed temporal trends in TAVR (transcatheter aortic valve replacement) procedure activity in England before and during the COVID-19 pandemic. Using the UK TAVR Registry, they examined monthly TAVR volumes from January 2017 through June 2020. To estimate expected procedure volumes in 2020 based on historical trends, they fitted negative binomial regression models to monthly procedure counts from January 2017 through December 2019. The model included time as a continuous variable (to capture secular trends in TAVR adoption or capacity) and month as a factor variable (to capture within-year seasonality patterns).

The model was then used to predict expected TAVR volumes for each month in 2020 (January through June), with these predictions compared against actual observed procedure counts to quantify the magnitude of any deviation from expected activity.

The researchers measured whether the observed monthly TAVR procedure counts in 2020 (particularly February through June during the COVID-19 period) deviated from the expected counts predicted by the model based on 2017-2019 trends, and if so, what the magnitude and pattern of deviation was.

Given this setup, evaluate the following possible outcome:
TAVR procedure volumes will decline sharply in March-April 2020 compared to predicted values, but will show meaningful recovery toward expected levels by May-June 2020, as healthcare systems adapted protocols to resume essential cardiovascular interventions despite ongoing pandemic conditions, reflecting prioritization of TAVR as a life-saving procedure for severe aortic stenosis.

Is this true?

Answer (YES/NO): NO